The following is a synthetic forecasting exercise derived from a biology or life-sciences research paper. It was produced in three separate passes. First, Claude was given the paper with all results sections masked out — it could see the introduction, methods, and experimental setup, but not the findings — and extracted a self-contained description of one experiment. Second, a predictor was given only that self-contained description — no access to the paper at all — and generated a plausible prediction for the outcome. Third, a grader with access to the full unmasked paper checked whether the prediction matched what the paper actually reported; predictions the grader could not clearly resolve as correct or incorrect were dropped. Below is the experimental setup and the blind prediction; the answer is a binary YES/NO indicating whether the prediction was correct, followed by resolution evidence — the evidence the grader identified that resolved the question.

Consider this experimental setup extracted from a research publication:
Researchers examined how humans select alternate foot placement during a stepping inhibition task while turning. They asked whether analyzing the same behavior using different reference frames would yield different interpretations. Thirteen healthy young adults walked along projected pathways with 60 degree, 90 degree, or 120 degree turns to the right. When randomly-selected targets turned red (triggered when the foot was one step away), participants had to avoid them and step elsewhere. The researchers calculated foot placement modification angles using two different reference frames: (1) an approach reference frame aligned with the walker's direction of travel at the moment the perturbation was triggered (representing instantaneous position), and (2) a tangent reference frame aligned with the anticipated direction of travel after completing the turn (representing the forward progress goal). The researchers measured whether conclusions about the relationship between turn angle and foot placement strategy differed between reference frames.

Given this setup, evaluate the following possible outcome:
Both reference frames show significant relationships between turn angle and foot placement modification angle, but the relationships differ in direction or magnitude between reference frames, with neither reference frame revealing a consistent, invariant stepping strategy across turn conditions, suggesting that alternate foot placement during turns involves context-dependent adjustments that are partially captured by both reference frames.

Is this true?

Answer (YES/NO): NO